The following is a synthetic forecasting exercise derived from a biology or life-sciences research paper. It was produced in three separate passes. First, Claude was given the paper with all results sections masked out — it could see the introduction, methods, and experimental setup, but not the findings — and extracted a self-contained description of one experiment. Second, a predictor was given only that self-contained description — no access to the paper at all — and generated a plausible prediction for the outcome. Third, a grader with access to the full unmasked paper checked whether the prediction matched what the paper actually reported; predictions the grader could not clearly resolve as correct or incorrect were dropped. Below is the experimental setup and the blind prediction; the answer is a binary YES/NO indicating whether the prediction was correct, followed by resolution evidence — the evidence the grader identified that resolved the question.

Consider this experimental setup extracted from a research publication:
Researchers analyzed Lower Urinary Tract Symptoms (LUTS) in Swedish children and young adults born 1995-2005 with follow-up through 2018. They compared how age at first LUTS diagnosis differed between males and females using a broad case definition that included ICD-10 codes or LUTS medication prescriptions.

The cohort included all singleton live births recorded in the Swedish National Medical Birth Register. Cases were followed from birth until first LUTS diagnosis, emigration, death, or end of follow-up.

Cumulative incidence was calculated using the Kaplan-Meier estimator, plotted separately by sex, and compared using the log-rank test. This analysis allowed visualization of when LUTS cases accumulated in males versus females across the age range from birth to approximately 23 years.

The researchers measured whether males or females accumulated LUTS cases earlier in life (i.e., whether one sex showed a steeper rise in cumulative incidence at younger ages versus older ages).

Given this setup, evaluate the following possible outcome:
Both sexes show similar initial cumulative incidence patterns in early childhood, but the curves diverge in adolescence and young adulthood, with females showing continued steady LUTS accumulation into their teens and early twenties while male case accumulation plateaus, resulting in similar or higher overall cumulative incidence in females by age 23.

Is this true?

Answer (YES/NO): NO